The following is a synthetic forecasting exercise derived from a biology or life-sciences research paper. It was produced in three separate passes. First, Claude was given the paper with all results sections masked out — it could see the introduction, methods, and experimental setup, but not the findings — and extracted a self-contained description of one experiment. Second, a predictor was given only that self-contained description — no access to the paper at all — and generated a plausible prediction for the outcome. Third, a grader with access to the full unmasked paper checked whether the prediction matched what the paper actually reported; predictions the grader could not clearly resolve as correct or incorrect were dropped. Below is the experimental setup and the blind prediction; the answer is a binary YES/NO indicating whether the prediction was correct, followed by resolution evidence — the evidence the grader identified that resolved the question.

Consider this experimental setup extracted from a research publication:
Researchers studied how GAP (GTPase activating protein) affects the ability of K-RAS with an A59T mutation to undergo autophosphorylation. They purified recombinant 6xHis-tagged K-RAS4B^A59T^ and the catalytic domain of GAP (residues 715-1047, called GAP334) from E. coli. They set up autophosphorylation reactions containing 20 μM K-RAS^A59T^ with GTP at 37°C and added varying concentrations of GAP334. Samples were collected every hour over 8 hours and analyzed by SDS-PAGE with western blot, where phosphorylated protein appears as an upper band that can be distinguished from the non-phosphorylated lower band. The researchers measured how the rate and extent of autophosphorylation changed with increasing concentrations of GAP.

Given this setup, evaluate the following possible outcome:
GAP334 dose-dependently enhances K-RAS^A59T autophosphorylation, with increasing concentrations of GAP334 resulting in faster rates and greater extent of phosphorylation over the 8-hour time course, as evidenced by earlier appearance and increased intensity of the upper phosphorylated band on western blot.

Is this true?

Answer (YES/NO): NO